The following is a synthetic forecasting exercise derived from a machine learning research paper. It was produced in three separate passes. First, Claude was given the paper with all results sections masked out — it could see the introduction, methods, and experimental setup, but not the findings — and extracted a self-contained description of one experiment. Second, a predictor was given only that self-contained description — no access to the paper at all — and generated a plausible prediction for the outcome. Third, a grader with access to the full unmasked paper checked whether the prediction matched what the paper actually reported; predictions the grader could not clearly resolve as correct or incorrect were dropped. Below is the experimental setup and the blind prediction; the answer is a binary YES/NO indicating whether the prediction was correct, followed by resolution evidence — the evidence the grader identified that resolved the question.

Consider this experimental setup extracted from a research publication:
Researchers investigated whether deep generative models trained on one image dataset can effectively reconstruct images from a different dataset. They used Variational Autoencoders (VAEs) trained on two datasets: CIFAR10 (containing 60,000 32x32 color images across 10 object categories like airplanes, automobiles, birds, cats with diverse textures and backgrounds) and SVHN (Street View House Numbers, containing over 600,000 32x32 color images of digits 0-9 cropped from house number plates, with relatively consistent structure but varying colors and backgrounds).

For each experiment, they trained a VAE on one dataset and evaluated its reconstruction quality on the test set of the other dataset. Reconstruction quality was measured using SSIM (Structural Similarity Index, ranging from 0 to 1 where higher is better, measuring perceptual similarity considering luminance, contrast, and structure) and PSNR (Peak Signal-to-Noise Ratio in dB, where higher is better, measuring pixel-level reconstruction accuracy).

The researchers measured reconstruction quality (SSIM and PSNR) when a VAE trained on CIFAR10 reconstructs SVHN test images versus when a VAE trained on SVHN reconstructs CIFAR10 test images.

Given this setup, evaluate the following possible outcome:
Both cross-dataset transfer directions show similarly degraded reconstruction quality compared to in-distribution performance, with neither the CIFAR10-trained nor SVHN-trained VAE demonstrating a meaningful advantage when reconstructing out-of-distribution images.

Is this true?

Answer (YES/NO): NO